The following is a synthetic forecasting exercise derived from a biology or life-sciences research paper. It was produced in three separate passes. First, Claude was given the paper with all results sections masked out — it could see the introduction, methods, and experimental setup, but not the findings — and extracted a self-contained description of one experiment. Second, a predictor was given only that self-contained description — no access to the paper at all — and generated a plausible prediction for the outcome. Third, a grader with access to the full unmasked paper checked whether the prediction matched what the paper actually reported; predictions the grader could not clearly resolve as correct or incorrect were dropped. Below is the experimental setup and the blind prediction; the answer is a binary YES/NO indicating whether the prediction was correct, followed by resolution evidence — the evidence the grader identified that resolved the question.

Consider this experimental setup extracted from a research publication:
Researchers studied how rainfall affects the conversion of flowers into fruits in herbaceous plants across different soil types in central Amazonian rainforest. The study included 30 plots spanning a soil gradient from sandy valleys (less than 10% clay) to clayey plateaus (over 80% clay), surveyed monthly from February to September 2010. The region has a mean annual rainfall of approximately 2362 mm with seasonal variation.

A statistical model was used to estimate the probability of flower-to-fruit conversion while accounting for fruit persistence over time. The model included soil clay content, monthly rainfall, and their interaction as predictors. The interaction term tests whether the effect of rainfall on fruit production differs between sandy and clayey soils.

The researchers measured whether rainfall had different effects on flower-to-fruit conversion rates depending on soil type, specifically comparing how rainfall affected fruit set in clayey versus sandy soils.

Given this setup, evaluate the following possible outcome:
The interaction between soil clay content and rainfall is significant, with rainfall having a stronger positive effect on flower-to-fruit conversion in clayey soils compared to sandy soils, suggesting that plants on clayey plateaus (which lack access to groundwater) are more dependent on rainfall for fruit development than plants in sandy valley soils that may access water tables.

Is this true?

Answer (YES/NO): NO